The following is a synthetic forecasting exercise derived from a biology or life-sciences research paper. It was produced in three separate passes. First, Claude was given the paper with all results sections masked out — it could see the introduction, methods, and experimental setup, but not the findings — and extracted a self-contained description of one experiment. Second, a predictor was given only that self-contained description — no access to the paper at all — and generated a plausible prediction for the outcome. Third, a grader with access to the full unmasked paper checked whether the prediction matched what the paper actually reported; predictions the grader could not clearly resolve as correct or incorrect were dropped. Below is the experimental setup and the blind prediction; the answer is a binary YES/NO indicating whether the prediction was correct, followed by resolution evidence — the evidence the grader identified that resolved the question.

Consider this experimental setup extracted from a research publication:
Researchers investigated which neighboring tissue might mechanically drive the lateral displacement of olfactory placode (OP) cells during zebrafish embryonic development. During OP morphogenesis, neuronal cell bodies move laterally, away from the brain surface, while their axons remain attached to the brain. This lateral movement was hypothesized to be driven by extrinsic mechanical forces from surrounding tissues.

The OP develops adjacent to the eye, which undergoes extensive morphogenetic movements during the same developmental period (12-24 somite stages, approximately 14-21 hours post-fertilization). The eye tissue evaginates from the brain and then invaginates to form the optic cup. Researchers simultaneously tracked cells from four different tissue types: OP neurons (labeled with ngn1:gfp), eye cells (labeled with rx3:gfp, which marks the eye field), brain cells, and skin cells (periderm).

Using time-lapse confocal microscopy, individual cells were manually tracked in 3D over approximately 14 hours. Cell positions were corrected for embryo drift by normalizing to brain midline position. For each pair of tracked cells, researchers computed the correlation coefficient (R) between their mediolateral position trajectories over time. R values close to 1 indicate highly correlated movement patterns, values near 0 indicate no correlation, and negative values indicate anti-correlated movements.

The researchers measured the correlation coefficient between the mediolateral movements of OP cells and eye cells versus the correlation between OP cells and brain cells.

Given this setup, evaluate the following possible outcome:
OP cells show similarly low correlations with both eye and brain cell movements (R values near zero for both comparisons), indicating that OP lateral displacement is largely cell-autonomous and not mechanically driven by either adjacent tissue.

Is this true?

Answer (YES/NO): NO